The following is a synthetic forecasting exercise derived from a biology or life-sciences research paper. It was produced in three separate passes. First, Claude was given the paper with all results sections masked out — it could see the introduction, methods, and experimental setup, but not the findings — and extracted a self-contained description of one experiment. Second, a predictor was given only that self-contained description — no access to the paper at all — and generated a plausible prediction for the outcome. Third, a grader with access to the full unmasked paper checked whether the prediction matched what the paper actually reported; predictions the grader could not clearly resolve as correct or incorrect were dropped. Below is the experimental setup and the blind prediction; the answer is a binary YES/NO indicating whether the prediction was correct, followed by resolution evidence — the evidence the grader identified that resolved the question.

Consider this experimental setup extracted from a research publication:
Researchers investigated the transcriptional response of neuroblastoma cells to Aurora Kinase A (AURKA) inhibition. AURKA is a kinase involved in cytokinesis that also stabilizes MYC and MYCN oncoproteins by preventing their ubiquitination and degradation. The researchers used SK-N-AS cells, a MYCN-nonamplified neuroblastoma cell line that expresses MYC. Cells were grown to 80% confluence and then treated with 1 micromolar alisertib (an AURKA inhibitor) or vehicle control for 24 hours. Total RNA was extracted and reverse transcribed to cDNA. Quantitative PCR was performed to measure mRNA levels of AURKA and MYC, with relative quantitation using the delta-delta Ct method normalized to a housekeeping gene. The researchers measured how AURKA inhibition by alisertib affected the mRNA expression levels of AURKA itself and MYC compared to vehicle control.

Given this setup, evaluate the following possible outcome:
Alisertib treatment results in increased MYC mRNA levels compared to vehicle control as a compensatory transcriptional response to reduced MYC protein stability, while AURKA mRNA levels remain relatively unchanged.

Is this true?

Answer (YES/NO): NO